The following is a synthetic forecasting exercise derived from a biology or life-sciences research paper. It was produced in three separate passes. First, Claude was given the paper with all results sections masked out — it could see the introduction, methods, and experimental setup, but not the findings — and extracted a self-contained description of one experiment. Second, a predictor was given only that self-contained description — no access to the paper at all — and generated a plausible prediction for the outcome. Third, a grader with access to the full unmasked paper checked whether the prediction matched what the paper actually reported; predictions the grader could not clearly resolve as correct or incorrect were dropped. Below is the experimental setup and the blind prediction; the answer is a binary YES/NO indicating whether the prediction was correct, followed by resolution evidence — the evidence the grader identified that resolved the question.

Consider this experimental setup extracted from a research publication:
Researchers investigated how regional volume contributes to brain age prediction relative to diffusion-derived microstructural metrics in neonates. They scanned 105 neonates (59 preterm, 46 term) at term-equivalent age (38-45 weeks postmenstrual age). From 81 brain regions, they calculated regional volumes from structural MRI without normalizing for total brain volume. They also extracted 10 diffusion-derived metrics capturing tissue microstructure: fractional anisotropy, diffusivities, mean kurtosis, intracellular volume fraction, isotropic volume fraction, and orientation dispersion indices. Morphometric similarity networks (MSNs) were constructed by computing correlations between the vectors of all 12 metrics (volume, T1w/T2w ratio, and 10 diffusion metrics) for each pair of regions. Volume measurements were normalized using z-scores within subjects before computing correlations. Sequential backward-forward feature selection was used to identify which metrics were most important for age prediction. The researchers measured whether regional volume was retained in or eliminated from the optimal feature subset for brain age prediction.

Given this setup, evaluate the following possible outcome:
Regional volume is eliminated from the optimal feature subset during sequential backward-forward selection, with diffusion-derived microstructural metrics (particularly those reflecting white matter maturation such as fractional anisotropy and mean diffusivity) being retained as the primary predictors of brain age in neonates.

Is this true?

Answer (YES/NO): NO